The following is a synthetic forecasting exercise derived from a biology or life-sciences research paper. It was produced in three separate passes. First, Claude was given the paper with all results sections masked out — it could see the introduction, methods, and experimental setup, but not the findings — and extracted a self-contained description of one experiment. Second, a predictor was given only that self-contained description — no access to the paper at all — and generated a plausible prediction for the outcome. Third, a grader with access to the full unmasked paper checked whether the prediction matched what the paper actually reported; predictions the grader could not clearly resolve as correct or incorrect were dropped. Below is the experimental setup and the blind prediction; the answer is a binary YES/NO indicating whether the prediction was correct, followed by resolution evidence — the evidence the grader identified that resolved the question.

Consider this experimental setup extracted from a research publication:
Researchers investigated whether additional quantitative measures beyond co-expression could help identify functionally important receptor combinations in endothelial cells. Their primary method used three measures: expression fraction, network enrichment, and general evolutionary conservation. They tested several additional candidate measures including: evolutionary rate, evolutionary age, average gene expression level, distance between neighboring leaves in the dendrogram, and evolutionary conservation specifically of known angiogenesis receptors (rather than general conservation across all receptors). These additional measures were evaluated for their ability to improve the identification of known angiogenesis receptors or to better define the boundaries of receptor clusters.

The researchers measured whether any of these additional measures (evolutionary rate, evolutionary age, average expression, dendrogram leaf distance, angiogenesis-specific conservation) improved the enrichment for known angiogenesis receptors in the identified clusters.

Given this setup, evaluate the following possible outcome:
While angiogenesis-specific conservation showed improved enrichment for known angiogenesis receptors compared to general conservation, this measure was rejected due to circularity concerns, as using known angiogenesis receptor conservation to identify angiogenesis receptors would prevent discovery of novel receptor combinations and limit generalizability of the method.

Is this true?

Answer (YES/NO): NO